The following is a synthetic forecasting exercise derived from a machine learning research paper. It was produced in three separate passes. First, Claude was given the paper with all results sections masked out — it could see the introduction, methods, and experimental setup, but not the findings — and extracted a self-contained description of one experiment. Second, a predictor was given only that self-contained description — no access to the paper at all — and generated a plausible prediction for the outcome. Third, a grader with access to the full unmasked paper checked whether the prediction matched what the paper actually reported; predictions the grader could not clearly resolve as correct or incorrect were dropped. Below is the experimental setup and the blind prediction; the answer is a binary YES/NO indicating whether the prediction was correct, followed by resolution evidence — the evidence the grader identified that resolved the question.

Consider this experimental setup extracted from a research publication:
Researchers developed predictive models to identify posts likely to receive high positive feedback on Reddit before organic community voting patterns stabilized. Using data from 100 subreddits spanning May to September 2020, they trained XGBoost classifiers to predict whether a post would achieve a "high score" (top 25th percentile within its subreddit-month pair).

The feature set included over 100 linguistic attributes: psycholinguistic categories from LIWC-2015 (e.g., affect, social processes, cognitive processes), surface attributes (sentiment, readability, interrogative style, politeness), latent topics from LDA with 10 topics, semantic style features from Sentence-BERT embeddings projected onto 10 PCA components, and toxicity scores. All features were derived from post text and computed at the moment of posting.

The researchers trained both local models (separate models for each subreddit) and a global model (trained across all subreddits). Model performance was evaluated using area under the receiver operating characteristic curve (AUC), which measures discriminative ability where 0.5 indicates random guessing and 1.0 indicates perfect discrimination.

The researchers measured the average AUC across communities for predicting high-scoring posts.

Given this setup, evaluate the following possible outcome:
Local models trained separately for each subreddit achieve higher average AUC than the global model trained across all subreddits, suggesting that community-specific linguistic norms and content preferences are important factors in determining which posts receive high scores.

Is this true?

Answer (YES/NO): YES